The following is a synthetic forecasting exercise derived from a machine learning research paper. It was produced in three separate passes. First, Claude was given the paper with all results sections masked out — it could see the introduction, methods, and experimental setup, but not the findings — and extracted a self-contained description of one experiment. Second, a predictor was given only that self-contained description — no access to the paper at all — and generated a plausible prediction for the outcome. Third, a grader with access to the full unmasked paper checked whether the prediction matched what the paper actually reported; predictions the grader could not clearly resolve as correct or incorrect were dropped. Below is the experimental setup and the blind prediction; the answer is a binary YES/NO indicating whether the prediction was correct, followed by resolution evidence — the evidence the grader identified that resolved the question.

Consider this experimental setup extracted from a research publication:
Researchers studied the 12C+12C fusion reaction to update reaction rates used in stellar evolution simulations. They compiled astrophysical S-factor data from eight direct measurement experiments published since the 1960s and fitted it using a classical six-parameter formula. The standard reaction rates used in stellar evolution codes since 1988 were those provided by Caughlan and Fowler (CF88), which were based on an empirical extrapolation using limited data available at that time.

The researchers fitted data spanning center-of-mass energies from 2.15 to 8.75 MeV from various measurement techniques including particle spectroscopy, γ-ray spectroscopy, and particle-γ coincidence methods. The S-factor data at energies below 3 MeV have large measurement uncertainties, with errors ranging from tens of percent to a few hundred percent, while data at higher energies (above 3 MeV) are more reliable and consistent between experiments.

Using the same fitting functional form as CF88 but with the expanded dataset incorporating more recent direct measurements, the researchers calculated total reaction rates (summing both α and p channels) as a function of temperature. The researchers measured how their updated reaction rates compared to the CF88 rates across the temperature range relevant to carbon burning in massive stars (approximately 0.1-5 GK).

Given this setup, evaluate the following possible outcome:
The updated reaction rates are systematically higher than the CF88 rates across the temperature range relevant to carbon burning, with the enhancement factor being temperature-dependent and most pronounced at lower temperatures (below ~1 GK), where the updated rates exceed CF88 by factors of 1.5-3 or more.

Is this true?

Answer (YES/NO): NO